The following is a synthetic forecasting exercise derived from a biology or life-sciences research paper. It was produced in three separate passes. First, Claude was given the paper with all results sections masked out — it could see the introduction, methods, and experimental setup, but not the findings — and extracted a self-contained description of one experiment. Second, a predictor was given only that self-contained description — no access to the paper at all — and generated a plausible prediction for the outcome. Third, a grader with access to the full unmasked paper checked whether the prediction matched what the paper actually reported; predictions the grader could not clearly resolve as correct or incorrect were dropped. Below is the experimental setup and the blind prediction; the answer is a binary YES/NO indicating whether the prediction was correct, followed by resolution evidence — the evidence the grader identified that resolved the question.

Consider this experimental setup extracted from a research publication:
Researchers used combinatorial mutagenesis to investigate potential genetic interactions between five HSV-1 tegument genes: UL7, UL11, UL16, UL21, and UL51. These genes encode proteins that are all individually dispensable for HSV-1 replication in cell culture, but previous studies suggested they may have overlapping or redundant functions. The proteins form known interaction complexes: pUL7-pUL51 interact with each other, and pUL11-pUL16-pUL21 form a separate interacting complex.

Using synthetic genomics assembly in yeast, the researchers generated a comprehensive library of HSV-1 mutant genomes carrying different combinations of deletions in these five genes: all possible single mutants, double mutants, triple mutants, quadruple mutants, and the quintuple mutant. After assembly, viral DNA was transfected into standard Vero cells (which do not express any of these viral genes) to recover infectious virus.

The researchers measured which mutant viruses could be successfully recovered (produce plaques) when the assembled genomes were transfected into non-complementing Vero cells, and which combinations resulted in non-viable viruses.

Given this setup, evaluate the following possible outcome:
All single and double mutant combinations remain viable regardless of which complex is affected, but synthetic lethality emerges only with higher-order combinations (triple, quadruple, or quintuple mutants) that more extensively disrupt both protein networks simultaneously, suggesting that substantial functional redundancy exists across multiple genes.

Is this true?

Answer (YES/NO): NO